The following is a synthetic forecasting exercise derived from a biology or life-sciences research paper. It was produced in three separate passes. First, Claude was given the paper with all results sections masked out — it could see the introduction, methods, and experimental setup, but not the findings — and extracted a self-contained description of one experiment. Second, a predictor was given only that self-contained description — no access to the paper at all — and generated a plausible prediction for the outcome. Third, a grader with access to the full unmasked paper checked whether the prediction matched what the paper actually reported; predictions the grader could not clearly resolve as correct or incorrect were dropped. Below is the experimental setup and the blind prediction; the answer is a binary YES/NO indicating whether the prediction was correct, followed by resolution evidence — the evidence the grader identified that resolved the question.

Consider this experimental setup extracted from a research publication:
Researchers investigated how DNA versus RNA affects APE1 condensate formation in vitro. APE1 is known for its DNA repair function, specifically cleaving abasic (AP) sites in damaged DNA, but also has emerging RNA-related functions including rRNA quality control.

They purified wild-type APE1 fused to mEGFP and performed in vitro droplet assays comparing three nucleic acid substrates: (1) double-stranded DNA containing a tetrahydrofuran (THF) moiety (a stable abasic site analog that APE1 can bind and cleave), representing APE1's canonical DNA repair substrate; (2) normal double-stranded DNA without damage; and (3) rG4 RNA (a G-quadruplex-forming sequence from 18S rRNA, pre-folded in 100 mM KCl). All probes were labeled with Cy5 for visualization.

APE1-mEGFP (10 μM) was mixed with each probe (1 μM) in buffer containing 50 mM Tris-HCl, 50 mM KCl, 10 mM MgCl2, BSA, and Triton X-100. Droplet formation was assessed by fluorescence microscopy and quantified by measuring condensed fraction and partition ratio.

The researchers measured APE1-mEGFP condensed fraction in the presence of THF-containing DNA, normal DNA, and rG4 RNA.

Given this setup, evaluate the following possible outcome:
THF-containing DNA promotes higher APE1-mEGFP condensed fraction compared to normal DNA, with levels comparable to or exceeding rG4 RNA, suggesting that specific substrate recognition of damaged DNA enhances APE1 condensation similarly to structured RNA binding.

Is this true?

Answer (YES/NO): NO